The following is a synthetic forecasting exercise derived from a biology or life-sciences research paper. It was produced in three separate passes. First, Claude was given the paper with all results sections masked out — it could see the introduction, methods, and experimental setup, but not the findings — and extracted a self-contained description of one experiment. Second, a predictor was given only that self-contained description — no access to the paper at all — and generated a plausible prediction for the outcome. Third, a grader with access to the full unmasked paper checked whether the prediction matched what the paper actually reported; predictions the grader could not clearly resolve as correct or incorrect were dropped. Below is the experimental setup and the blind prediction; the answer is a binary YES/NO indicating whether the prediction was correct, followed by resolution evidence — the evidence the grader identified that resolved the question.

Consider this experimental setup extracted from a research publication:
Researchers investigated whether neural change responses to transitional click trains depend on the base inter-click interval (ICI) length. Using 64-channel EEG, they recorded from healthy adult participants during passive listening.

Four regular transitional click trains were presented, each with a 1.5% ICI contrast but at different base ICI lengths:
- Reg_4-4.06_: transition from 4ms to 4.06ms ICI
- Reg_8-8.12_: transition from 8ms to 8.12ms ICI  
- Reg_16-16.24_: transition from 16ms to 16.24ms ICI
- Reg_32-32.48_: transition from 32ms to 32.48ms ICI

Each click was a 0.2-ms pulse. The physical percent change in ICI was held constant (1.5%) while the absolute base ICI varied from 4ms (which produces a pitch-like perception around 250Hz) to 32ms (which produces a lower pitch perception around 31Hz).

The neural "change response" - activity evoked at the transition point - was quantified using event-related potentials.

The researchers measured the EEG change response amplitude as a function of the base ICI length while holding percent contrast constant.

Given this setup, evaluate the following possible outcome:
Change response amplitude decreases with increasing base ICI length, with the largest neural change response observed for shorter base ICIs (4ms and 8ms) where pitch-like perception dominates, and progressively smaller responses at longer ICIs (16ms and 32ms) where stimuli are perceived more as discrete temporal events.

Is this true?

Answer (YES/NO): YES